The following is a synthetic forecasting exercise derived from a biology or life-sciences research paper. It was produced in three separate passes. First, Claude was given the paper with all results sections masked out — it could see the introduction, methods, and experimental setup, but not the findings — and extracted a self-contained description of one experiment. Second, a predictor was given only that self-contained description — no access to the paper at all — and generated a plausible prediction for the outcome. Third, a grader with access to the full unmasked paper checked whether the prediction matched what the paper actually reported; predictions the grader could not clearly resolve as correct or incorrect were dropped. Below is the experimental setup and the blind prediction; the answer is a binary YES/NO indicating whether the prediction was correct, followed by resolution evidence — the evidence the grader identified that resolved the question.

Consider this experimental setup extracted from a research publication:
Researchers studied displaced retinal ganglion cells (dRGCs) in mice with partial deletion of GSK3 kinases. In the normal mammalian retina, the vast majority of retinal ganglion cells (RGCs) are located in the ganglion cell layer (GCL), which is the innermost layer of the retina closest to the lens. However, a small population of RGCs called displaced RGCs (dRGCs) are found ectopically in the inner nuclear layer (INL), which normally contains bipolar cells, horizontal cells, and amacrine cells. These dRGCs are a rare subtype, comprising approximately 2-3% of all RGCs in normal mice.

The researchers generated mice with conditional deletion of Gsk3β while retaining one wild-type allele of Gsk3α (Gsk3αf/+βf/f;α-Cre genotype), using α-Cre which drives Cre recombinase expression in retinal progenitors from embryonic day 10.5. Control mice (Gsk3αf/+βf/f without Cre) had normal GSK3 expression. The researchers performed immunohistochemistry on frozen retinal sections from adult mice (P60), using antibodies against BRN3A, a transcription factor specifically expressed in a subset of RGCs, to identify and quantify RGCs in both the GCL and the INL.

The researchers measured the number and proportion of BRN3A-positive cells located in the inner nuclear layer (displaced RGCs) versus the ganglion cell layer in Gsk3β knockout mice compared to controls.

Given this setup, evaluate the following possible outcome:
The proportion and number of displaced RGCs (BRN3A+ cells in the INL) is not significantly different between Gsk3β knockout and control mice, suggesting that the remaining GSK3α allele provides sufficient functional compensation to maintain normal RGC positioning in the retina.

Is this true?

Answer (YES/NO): NO